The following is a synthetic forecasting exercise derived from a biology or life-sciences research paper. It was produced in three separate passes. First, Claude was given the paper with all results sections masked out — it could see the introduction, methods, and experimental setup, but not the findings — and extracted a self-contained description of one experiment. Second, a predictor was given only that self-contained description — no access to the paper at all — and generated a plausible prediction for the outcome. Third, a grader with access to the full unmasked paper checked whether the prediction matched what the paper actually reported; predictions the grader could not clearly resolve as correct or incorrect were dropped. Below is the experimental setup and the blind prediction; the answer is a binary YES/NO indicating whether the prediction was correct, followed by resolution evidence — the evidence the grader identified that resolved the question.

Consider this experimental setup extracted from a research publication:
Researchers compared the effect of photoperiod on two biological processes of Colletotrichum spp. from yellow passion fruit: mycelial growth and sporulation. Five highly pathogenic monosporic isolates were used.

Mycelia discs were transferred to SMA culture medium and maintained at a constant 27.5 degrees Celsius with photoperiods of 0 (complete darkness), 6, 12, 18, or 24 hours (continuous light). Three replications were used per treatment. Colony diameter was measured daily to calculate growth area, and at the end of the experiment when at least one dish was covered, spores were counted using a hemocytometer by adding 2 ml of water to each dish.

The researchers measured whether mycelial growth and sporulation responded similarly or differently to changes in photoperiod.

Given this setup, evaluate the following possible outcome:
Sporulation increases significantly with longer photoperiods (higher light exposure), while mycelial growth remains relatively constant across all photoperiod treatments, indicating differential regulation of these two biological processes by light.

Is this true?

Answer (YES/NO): NO